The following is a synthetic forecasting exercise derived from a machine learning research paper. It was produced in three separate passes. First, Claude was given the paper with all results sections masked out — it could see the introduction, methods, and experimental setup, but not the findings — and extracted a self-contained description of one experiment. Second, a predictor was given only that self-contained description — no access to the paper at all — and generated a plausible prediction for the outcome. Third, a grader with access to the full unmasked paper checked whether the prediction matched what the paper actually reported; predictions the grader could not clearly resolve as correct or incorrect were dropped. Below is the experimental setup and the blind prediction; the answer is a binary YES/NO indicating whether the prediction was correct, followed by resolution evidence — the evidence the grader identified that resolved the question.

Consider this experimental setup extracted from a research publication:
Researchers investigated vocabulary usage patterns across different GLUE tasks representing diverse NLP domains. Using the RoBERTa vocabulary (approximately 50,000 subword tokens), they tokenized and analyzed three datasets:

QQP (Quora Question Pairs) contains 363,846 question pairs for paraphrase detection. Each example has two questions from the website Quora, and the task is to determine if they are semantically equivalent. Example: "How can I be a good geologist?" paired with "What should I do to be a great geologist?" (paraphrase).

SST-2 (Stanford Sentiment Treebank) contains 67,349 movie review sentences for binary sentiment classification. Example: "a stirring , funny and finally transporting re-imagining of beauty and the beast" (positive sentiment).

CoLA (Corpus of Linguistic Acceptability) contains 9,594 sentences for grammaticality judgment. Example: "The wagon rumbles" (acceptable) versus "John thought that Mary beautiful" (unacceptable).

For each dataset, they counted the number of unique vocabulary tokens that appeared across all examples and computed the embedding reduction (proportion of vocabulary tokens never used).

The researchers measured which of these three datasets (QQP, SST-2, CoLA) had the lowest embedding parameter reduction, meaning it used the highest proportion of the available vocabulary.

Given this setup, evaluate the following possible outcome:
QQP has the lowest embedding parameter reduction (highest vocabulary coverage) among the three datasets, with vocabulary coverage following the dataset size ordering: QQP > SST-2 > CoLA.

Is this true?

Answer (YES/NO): YES